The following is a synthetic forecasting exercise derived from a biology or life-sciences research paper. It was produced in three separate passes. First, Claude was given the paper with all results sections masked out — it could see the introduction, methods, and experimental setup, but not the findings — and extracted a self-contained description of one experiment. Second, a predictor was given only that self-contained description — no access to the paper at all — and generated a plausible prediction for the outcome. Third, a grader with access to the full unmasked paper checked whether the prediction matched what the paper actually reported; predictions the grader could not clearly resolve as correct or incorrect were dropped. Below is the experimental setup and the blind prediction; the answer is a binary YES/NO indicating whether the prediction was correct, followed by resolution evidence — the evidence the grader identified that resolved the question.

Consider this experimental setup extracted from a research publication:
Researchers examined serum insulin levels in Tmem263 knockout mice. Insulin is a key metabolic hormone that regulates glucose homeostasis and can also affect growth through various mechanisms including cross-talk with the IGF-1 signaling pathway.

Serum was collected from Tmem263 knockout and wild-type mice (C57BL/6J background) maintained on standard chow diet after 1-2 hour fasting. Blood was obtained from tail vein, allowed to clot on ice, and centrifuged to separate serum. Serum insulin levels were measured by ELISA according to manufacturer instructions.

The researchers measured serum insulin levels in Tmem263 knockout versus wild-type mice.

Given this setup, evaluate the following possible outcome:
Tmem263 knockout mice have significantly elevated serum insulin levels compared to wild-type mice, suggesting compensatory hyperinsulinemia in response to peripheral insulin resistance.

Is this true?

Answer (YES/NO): NO